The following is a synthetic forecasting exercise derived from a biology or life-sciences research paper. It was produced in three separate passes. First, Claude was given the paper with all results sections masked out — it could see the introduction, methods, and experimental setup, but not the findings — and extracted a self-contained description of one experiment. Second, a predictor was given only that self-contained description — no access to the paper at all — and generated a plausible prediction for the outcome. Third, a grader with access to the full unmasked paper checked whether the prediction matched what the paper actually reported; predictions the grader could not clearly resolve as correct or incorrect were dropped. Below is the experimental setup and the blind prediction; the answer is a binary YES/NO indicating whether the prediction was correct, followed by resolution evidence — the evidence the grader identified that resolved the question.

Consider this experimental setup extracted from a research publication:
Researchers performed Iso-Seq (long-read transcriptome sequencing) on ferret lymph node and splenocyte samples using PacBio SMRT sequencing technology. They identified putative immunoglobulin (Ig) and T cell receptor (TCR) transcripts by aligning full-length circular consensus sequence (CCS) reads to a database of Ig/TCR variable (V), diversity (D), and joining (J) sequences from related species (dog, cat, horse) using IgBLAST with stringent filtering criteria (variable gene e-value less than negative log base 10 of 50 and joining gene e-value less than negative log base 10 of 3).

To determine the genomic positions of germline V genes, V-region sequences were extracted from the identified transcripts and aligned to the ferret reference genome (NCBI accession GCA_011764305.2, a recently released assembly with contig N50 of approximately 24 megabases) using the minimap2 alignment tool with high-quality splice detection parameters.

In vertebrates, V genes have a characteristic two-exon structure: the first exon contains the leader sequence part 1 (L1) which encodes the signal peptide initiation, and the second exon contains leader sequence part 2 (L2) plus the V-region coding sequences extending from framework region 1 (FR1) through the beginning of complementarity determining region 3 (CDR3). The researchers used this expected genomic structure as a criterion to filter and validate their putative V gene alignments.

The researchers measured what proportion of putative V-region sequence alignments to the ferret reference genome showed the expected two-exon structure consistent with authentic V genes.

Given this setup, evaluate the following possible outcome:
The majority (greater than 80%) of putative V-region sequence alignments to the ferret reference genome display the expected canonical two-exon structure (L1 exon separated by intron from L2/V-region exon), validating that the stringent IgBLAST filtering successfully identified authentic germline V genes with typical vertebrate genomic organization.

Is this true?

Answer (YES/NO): YES